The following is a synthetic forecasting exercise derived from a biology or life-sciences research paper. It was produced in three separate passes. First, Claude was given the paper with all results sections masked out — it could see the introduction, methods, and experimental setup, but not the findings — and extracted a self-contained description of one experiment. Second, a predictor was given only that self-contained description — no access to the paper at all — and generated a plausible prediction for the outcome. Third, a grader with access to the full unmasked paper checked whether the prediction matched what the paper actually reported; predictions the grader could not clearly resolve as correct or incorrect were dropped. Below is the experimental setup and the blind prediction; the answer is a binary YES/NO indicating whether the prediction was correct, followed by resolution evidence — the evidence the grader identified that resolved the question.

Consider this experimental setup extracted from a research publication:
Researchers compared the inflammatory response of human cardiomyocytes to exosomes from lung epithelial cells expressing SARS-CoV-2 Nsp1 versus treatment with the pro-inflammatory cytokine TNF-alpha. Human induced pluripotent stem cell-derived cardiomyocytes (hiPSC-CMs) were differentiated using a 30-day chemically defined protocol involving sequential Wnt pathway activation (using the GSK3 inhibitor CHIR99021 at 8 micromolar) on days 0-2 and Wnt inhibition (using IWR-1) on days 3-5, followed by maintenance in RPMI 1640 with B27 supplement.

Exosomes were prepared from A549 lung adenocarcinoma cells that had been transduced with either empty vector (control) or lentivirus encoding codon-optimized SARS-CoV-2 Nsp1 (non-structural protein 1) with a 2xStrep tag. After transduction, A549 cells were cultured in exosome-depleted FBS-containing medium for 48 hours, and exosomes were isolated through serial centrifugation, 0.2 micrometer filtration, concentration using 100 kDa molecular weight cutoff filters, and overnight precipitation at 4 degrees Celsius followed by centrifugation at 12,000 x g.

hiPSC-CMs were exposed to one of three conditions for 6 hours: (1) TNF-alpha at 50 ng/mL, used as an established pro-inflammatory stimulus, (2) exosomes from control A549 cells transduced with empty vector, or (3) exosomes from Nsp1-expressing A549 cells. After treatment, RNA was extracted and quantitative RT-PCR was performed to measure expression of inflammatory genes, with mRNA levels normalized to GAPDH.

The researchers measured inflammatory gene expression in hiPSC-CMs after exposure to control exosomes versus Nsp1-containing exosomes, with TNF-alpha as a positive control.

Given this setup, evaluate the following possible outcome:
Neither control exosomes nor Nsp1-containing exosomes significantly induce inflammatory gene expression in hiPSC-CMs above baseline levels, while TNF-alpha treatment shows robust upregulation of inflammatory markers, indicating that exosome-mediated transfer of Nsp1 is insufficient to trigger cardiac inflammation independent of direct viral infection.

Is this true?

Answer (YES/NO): NO